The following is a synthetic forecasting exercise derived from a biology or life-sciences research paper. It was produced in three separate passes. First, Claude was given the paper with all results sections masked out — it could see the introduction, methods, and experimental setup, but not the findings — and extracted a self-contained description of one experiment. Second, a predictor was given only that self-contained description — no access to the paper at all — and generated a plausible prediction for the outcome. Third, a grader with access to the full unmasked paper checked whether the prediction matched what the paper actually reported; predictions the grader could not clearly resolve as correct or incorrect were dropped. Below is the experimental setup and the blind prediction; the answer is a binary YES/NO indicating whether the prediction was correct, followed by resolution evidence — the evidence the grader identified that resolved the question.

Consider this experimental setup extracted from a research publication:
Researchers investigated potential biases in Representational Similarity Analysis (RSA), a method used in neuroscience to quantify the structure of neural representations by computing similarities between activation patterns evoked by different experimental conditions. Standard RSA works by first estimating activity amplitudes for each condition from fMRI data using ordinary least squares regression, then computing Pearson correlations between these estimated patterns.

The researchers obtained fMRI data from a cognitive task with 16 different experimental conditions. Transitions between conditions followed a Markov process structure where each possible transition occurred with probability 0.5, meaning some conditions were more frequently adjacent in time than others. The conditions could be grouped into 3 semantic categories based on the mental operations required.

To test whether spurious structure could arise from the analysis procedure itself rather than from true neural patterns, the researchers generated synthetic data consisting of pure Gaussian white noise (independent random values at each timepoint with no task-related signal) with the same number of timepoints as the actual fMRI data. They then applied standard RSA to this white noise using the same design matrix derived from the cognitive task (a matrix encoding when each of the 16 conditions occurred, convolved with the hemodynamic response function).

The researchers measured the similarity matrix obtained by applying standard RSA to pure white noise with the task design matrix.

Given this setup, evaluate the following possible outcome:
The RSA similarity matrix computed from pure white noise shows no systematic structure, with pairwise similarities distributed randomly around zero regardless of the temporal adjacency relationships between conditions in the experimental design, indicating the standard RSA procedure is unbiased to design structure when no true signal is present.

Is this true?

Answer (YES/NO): NO